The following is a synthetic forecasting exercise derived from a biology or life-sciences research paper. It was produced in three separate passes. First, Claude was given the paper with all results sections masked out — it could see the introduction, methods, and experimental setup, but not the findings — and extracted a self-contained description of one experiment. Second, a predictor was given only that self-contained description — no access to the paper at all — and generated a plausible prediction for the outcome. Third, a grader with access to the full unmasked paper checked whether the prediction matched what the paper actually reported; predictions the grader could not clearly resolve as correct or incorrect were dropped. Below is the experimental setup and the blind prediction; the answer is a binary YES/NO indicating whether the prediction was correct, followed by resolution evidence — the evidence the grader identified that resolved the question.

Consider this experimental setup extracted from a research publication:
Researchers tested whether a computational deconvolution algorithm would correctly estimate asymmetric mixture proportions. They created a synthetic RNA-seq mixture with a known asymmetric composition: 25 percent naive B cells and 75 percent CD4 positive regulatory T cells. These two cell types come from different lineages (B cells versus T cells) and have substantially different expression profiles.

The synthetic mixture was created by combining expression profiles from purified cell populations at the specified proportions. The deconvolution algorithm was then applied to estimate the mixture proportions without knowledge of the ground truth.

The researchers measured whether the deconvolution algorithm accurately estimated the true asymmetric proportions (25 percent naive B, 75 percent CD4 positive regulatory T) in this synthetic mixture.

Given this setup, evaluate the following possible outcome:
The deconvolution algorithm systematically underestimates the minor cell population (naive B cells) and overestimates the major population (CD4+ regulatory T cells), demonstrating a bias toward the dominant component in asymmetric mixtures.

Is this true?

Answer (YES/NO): NO